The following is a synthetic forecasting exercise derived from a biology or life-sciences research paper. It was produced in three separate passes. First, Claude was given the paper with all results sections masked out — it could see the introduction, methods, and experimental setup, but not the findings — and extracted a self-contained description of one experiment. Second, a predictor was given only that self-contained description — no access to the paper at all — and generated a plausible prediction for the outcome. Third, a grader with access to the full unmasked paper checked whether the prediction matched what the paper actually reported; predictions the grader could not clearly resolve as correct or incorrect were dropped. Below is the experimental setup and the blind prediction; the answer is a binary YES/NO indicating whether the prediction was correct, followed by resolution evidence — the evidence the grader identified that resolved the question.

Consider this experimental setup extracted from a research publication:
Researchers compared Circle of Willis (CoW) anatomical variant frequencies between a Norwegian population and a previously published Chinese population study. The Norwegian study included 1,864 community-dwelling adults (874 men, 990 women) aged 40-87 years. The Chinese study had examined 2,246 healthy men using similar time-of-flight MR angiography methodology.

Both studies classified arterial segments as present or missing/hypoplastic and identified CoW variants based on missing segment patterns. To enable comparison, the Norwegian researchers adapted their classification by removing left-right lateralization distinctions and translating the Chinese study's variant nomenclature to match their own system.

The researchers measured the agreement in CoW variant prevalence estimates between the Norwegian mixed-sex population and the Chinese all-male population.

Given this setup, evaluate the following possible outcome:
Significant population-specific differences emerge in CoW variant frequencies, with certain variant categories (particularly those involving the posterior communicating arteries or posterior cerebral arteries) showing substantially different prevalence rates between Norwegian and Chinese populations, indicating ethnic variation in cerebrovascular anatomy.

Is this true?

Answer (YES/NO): NO